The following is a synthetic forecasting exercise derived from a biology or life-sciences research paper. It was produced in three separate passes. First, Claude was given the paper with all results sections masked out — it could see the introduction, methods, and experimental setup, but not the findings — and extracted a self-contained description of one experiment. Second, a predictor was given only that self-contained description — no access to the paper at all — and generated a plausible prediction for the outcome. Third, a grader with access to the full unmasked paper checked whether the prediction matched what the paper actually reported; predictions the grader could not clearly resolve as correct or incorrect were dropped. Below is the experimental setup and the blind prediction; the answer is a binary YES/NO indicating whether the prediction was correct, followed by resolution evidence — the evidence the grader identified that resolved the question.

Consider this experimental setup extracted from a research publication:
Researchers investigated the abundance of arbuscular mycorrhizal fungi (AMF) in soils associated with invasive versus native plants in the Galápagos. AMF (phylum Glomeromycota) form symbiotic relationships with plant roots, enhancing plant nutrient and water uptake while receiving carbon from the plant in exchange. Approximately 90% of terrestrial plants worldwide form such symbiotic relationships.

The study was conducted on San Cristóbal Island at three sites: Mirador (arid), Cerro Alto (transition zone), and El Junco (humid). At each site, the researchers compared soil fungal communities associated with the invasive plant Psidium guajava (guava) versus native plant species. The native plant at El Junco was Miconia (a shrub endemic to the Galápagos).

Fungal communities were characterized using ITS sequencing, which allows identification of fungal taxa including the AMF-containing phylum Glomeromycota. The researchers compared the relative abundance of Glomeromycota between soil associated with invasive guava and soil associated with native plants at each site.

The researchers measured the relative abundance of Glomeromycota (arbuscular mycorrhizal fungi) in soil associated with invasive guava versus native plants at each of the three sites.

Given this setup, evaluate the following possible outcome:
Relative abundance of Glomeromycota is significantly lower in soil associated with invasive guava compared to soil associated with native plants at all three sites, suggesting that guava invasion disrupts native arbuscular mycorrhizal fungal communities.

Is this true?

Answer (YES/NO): NO